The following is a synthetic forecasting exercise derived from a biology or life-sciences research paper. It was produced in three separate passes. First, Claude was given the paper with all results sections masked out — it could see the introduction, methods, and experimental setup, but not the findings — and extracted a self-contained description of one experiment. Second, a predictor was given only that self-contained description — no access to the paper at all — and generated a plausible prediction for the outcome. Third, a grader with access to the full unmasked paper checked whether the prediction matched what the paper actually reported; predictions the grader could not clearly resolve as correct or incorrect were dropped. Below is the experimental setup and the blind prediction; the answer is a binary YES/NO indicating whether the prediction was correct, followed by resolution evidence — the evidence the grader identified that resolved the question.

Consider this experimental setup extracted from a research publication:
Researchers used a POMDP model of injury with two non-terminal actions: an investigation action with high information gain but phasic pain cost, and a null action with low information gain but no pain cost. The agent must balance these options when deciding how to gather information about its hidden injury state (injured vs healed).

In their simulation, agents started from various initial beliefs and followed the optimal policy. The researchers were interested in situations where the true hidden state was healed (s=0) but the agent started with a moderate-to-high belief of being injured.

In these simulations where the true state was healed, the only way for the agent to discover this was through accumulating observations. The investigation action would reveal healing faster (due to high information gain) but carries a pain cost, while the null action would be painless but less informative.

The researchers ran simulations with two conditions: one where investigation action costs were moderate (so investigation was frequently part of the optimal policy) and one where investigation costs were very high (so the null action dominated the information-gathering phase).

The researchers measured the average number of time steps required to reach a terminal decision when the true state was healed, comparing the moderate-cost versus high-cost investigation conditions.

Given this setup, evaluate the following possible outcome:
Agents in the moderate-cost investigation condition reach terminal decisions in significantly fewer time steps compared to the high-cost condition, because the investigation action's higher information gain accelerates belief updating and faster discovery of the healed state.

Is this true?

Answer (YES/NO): YES